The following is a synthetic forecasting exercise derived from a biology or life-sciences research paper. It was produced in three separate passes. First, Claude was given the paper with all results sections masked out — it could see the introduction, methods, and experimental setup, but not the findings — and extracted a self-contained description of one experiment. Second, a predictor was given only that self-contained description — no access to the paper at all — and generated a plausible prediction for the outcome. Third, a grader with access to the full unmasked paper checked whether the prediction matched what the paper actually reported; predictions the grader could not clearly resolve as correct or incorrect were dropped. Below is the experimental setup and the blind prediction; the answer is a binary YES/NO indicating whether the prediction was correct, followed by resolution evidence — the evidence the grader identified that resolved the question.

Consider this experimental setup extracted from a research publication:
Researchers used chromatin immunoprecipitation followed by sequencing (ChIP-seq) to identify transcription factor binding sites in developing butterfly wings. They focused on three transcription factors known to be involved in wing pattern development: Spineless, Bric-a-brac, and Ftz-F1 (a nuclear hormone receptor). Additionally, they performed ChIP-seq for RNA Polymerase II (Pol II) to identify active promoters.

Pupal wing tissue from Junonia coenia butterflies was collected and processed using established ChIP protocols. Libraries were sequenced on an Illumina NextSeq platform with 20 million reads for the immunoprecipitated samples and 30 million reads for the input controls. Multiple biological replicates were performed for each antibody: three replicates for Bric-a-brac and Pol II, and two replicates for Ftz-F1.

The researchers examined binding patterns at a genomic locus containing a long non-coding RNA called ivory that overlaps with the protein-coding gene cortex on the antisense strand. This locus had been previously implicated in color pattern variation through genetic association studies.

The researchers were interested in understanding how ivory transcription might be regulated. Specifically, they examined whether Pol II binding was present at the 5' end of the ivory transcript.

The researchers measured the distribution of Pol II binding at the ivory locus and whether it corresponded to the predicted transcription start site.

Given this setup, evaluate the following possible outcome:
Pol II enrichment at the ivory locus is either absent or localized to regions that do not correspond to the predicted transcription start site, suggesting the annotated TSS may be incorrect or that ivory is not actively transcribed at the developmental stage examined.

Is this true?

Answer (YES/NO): NO